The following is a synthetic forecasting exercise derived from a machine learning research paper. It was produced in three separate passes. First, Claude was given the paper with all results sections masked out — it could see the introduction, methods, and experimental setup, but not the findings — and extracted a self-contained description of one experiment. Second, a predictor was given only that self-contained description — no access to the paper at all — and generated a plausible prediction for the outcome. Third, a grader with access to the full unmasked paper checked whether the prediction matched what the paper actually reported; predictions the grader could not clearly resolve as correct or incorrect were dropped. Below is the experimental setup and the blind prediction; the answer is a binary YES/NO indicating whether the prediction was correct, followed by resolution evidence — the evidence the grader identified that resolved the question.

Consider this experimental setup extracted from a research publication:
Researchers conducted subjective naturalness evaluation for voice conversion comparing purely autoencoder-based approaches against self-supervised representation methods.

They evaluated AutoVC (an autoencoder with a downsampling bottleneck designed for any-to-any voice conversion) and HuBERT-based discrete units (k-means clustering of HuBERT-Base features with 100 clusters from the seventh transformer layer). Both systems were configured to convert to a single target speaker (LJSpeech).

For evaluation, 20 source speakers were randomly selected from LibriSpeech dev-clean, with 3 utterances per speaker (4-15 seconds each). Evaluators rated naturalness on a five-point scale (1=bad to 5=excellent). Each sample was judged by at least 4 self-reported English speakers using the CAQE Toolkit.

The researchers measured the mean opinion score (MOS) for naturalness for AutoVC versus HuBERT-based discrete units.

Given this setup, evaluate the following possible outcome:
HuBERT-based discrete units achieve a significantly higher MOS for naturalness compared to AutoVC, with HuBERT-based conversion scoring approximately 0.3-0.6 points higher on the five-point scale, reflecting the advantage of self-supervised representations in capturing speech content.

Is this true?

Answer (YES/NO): NO